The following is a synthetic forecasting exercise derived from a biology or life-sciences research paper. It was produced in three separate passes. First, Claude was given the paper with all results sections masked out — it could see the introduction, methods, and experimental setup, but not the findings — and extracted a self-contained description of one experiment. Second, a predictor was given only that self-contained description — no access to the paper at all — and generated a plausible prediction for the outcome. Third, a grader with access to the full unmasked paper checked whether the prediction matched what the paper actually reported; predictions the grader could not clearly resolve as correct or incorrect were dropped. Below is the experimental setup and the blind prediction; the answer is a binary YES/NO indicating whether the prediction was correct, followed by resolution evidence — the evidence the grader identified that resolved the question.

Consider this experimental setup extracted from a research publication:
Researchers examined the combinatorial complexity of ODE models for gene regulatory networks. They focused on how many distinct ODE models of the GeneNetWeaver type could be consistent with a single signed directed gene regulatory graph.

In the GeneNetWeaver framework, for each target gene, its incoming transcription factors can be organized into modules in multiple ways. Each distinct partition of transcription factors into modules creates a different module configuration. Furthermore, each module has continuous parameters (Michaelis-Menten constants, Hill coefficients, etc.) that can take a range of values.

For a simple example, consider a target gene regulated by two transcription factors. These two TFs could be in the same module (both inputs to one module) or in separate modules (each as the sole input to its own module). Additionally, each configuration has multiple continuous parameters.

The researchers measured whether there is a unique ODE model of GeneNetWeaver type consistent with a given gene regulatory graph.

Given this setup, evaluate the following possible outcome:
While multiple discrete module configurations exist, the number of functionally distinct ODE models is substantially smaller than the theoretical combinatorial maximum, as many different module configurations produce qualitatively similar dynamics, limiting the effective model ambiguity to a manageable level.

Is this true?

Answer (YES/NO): NO